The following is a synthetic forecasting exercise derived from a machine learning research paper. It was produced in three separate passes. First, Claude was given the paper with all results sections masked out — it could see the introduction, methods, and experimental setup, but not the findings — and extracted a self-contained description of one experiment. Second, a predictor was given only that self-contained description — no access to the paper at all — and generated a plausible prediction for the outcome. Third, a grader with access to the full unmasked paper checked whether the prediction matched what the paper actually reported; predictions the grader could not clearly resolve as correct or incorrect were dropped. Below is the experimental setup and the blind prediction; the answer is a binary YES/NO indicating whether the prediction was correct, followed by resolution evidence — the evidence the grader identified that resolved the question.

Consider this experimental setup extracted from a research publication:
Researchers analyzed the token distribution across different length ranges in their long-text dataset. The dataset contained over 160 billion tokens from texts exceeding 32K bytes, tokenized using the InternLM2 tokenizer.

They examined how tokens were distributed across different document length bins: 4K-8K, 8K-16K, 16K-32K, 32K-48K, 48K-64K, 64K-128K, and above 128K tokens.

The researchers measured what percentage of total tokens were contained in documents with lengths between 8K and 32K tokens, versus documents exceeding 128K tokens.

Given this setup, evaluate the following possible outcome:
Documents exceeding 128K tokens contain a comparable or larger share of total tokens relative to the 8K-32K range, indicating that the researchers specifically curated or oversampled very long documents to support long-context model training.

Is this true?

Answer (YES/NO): NO